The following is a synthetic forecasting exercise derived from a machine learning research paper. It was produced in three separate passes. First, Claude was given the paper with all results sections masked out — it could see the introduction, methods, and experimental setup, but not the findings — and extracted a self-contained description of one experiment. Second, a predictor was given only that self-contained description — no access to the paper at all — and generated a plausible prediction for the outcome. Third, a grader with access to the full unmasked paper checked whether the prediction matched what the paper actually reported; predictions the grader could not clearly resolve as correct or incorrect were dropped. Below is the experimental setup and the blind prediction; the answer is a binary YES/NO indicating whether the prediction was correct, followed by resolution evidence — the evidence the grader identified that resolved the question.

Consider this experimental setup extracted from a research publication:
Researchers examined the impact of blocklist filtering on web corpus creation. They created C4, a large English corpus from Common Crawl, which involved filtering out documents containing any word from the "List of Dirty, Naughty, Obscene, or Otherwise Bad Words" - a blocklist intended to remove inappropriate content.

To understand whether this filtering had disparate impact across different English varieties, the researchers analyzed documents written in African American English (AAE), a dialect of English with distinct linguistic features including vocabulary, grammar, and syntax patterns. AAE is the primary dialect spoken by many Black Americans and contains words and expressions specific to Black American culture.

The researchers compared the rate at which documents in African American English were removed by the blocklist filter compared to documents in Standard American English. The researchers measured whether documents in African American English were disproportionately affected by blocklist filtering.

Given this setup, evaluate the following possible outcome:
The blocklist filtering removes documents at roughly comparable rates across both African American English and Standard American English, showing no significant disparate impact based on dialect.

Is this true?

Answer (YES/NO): NO